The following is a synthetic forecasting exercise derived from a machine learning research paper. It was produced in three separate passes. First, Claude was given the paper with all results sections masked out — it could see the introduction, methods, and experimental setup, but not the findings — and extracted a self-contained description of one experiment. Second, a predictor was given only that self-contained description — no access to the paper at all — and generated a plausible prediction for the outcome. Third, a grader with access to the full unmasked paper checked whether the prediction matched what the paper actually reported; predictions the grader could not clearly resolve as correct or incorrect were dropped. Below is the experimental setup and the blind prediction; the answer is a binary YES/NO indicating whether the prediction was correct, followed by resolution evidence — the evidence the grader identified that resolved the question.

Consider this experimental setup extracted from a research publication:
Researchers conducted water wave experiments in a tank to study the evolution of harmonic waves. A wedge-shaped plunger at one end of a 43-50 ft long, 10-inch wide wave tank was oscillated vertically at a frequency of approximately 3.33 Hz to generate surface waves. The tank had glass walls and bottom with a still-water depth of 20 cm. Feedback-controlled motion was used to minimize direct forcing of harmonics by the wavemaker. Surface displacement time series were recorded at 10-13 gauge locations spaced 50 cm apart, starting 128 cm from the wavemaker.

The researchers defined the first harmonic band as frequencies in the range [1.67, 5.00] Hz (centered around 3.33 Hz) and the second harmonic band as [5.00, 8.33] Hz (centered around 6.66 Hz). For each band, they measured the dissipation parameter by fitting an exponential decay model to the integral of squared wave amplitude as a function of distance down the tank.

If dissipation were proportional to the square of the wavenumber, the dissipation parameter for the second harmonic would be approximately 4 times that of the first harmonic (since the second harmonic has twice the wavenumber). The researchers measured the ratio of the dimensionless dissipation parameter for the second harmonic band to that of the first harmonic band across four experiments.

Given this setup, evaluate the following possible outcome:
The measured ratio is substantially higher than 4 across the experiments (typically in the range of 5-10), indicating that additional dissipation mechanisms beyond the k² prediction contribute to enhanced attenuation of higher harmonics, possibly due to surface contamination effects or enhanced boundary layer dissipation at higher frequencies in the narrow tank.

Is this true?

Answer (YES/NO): NO